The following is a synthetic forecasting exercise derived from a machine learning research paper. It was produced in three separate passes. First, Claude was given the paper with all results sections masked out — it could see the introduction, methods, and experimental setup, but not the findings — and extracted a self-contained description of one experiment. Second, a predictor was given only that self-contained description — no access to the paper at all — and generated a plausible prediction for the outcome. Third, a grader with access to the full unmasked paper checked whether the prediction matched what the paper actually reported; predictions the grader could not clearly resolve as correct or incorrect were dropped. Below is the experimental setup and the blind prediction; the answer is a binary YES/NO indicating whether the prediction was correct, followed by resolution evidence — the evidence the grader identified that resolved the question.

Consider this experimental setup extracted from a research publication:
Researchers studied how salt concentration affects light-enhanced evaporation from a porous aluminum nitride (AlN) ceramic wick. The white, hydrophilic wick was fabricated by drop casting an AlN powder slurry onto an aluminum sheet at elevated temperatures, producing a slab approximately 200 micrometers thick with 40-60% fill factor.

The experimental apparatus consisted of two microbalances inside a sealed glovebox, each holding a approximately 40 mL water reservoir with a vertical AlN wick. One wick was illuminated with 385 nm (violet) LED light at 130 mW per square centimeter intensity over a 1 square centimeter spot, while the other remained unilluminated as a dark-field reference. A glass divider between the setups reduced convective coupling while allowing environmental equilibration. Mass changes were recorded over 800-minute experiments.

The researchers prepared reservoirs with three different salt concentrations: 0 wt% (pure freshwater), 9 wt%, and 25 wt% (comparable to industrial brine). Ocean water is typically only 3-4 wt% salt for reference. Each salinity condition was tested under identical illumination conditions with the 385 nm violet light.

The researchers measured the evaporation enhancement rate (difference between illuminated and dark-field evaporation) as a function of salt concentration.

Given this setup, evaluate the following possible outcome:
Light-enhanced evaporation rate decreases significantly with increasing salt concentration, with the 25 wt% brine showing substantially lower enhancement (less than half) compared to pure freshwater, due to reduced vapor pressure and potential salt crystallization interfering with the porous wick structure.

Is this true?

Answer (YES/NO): NO